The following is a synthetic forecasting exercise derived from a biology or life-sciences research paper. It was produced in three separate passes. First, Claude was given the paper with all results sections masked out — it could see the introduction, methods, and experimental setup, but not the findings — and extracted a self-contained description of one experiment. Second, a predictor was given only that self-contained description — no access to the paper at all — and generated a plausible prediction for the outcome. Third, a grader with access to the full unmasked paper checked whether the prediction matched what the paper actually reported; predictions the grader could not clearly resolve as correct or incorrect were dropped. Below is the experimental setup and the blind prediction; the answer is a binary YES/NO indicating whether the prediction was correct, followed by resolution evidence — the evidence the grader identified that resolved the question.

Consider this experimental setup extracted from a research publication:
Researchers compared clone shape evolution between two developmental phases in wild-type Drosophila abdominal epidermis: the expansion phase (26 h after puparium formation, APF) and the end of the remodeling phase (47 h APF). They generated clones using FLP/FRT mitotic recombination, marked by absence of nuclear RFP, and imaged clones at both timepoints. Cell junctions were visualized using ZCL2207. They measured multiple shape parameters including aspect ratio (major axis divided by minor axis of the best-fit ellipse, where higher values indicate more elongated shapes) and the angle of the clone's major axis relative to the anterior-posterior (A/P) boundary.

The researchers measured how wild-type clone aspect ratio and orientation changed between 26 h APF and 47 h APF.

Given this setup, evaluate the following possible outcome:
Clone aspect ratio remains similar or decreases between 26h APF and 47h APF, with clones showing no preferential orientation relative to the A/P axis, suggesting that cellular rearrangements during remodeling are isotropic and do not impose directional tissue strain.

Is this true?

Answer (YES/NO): NO